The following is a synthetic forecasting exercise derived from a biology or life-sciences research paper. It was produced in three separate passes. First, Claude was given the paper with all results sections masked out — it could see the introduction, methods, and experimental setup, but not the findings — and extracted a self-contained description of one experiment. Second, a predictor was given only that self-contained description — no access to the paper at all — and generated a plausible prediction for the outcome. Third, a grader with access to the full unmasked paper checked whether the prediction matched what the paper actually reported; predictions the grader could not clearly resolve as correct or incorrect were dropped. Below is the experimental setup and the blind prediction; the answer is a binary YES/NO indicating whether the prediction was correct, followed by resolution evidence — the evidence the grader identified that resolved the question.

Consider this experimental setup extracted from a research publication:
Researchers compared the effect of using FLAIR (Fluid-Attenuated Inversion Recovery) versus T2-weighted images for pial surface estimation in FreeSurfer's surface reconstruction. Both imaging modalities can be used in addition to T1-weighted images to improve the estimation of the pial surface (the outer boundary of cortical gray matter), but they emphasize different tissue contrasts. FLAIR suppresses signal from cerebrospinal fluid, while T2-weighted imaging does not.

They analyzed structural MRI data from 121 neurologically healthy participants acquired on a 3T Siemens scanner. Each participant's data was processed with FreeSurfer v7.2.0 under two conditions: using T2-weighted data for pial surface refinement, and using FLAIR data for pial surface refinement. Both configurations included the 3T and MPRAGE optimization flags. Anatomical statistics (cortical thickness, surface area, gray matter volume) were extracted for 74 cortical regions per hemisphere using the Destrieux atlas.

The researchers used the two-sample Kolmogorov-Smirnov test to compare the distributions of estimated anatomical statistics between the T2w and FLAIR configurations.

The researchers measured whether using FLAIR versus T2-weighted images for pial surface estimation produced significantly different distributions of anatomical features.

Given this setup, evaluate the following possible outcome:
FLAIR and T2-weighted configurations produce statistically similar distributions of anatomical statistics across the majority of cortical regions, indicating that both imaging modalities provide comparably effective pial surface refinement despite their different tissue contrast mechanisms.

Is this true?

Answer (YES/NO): NO